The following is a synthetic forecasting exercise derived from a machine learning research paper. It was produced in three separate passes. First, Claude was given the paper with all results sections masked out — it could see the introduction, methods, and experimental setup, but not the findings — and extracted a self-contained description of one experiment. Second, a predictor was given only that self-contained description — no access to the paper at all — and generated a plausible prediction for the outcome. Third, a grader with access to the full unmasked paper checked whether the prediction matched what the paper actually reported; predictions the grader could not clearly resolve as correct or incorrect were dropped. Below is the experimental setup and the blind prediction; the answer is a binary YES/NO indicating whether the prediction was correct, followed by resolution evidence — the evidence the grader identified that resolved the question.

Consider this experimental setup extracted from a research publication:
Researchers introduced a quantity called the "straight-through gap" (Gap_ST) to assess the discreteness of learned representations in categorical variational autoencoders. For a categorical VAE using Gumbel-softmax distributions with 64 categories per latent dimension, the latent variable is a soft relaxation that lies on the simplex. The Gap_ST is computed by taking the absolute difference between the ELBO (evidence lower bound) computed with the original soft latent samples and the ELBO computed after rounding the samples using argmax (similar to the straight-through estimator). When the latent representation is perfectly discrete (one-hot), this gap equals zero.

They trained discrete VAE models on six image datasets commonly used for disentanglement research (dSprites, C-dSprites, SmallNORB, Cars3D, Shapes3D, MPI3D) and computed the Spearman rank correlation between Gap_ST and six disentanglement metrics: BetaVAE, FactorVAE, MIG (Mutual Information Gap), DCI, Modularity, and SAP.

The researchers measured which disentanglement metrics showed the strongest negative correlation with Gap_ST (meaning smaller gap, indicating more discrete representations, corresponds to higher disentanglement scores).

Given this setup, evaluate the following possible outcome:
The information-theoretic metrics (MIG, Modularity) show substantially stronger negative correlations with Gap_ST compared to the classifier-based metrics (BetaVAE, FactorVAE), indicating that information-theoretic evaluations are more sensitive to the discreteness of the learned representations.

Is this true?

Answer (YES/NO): NO